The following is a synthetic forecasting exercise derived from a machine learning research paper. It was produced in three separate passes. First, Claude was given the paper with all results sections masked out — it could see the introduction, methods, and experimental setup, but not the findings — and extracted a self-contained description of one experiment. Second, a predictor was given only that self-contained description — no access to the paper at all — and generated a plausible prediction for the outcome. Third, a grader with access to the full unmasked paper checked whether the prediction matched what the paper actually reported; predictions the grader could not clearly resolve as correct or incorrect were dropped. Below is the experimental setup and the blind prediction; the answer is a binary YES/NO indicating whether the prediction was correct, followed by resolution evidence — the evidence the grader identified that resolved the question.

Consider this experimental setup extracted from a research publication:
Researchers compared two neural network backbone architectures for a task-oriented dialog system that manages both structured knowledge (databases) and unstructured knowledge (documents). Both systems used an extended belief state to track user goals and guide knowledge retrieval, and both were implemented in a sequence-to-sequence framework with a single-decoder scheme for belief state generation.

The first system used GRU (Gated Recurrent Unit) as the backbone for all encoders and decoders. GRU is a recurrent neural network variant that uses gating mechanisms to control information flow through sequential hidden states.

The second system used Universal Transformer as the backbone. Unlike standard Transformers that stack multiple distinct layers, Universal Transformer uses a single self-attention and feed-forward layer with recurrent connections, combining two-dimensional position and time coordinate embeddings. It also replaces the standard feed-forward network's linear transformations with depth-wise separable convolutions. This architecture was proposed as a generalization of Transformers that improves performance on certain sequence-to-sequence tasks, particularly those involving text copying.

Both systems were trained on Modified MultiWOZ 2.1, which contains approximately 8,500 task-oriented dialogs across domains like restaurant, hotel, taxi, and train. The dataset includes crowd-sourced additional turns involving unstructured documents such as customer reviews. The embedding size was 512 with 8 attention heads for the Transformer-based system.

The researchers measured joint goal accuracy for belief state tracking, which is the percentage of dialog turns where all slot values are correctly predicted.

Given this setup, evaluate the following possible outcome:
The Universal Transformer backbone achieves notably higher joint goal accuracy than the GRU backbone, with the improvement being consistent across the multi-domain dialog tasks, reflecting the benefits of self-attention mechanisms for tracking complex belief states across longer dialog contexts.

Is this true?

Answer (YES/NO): NO